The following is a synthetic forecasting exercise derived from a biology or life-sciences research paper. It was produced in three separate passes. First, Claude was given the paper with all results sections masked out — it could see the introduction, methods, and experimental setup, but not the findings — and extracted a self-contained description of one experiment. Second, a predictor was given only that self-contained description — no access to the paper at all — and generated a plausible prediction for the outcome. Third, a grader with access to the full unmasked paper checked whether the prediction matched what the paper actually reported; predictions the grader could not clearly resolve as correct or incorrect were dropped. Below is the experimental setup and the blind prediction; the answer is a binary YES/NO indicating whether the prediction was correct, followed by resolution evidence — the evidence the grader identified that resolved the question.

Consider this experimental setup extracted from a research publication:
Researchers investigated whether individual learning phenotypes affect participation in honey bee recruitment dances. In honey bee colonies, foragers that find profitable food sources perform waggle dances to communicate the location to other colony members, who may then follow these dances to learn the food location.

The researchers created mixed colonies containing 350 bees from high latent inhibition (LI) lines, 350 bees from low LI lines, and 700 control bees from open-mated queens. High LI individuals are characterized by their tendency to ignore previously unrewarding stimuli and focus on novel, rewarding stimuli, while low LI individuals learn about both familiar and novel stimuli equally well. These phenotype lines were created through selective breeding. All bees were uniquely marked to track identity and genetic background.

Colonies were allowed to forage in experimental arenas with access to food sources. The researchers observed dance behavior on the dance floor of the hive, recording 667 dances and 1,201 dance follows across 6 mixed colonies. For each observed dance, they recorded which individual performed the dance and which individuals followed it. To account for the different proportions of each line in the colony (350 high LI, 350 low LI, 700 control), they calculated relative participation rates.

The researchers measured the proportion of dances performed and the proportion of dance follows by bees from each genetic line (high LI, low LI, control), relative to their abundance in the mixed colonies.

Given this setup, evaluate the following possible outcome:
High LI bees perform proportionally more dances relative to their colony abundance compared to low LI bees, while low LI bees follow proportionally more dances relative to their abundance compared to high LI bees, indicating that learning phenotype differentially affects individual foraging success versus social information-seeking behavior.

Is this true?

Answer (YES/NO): NO